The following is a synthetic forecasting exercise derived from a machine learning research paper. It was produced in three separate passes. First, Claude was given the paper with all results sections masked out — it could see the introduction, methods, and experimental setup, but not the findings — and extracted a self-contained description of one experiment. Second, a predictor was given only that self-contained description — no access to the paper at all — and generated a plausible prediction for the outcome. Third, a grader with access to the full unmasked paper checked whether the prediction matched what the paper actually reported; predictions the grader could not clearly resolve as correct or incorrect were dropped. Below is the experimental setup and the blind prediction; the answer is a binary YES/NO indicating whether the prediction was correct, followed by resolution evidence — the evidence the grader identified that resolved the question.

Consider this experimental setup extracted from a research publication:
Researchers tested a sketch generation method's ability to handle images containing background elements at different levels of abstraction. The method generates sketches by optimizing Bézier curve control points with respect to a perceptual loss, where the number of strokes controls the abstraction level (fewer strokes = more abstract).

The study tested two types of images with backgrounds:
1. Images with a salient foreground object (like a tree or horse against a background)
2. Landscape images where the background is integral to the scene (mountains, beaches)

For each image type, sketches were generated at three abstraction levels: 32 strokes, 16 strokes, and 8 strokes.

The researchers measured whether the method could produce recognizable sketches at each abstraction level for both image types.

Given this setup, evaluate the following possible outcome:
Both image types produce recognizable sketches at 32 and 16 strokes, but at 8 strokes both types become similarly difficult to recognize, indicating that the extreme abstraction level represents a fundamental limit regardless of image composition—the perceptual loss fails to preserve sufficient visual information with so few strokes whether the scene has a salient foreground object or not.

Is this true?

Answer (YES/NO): NO